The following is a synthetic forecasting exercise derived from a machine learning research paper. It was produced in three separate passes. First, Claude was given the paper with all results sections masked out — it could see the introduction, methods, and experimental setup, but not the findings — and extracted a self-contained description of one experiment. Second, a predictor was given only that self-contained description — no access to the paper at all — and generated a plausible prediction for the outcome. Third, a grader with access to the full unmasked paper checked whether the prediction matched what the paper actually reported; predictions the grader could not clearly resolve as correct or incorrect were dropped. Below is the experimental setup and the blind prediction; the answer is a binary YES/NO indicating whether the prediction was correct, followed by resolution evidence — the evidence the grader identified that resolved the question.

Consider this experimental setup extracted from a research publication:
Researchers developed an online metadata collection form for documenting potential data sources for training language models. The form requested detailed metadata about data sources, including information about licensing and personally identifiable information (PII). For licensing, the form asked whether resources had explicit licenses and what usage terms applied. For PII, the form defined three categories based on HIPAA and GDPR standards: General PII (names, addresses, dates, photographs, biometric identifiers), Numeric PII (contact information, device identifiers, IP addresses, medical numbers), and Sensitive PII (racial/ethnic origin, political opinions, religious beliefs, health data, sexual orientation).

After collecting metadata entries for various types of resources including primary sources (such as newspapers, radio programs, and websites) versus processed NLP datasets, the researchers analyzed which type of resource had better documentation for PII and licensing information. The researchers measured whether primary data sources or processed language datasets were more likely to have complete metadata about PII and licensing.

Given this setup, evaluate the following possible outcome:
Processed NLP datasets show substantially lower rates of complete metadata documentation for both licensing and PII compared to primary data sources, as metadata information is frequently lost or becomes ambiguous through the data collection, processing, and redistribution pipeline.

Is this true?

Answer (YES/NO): NO